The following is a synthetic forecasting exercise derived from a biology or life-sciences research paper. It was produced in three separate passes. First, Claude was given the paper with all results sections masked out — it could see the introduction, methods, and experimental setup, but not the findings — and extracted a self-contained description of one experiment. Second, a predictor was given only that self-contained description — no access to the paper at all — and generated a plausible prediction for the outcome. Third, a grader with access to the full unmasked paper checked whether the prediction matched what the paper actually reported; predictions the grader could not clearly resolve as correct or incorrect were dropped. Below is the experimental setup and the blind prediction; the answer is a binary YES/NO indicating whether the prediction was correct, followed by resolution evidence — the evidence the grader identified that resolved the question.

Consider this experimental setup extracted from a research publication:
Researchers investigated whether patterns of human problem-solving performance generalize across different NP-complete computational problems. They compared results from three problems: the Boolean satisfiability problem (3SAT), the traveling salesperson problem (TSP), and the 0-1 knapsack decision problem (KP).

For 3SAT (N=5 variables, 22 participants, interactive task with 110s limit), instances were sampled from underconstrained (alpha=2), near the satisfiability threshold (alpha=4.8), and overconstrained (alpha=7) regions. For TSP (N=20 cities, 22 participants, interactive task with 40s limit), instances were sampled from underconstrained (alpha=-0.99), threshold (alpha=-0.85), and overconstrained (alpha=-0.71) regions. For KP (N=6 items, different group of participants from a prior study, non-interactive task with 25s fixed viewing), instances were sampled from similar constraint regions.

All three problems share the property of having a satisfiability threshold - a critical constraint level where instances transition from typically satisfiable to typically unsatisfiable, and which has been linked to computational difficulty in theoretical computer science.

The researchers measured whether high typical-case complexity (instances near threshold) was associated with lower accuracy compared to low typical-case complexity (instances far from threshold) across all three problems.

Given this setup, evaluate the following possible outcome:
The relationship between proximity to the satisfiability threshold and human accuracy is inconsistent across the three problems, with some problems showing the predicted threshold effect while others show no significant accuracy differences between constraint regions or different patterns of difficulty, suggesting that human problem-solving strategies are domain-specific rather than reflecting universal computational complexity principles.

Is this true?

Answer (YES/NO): NO